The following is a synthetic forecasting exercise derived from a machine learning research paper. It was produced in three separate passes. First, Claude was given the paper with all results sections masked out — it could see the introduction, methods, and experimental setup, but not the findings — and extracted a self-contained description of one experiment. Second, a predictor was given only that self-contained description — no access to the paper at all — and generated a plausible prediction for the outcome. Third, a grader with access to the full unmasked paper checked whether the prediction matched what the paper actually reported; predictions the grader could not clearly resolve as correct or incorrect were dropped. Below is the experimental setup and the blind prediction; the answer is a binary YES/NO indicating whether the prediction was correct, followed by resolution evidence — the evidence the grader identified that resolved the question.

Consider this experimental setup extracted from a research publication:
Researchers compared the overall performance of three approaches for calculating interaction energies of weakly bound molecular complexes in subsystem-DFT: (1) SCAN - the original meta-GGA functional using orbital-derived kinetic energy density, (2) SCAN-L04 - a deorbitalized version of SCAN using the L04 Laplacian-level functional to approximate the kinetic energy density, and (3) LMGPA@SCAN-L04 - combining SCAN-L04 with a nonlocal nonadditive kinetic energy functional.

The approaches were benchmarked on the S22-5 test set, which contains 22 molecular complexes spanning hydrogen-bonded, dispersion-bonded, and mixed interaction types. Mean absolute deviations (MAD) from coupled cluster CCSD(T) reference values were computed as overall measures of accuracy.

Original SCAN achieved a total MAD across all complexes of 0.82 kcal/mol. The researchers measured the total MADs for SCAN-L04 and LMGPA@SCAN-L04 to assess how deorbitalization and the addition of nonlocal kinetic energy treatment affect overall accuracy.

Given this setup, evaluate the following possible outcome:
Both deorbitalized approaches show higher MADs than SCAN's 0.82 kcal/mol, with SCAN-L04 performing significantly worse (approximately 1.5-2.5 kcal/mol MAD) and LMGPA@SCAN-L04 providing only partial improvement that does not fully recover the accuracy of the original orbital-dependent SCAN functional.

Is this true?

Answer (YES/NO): YES